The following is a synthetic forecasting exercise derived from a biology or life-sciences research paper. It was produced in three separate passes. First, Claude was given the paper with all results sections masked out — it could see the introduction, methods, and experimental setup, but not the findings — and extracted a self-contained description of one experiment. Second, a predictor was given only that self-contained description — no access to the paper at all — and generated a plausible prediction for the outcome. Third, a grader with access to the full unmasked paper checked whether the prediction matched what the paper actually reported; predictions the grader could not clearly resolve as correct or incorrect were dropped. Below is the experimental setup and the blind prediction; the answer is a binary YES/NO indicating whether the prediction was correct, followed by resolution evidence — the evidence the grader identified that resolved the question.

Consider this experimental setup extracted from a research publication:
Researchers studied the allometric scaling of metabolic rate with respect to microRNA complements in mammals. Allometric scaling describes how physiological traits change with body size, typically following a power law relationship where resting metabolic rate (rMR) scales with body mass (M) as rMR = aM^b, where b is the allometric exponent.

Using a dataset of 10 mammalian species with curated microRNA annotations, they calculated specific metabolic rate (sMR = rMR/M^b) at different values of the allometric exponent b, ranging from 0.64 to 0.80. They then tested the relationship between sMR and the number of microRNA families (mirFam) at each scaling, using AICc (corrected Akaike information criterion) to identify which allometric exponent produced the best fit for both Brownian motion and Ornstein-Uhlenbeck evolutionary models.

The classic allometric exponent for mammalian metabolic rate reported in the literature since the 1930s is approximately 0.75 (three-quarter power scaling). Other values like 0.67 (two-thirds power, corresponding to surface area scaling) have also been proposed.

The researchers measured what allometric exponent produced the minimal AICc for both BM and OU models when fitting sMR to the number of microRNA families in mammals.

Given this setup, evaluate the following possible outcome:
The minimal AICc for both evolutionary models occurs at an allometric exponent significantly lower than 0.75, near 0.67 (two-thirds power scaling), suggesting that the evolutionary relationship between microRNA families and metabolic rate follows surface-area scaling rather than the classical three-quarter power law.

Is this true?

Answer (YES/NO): NO